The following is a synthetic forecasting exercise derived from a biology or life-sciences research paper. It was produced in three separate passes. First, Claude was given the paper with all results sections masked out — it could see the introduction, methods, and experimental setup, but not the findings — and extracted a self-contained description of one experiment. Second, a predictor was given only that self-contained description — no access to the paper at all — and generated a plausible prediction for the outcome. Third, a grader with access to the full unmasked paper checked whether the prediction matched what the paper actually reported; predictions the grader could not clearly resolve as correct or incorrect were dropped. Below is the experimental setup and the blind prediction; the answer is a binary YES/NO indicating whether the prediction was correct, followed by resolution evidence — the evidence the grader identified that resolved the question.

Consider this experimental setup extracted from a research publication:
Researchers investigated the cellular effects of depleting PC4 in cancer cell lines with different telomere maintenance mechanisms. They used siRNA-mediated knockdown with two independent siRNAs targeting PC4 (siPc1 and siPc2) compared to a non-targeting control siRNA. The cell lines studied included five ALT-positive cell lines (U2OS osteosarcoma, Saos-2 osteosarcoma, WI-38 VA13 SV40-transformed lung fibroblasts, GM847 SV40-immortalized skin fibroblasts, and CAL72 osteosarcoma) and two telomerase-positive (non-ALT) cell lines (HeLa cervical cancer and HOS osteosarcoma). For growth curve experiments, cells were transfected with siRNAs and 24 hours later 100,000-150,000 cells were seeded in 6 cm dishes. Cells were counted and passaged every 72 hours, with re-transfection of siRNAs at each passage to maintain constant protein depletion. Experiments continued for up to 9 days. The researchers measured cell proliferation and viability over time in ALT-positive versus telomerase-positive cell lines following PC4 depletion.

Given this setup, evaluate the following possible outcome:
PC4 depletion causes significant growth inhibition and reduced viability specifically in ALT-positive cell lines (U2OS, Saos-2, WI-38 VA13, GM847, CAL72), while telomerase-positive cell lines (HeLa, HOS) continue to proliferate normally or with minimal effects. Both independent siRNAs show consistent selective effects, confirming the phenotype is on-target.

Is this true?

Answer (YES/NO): YES